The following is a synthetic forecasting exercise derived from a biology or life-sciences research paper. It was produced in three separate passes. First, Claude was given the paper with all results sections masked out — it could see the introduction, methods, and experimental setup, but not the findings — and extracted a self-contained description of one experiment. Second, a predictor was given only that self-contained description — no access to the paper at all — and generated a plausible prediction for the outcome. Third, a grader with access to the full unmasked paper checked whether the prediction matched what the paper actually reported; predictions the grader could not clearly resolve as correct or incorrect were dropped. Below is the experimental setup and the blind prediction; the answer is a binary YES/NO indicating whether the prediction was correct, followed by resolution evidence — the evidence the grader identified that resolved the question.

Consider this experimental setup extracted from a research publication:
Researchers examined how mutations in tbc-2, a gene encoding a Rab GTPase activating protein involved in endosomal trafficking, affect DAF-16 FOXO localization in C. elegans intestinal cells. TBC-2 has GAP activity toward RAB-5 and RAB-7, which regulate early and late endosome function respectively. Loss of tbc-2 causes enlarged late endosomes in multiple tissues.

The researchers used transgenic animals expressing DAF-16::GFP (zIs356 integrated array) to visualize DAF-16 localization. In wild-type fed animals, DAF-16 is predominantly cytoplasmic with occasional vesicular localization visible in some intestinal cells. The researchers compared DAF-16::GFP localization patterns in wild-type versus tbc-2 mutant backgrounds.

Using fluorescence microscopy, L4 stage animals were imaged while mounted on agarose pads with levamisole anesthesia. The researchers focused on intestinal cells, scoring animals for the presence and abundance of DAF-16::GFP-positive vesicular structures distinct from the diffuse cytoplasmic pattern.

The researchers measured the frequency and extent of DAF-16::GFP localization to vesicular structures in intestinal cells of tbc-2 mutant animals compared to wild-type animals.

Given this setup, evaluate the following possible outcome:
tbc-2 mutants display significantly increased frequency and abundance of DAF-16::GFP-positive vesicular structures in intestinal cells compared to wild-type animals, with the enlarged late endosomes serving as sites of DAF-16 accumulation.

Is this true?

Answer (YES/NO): YES